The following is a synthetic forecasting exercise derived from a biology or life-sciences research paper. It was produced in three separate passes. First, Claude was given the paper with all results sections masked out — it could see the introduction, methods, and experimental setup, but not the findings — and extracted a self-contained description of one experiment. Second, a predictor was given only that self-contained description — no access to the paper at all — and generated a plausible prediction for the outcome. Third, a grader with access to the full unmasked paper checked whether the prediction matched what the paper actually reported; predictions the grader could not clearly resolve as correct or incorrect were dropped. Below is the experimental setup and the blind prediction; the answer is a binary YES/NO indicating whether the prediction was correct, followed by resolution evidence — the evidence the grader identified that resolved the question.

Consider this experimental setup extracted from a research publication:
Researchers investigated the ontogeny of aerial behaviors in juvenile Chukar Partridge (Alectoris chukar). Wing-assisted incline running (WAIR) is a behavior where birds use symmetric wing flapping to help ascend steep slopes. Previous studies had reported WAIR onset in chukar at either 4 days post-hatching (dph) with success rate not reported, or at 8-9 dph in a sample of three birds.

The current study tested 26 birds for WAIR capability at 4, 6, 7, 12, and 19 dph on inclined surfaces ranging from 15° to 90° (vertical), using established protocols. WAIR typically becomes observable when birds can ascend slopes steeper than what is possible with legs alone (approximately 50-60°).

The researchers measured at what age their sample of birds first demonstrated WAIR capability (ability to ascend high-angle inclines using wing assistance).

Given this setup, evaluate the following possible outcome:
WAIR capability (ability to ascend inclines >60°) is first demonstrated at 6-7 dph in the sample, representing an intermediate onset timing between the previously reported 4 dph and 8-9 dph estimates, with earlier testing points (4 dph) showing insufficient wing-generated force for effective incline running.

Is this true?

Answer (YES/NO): NO